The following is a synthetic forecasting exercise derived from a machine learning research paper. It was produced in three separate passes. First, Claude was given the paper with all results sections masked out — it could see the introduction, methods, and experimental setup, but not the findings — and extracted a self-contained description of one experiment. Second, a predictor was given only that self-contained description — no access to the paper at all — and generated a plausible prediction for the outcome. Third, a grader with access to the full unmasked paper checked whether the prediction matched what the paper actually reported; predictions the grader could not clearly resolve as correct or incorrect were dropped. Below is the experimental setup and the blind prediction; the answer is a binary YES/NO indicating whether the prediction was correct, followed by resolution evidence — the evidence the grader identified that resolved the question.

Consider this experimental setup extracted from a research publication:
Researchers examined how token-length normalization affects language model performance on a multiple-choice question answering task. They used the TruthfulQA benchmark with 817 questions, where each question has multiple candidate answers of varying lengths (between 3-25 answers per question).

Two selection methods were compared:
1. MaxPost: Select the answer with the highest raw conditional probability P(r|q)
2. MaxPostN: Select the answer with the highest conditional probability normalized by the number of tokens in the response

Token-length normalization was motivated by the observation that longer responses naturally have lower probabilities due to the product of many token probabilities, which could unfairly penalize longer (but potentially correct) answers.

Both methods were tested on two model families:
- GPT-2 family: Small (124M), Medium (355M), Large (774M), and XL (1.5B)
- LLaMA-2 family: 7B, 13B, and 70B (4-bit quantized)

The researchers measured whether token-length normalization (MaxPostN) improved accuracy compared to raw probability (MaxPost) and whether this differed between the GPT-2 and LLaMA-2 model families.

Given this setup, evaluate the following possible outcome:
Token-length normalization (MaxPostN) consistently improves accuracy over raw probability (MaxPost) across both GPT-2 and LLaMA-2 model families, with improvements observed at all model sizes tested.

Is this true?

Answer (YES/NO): NO